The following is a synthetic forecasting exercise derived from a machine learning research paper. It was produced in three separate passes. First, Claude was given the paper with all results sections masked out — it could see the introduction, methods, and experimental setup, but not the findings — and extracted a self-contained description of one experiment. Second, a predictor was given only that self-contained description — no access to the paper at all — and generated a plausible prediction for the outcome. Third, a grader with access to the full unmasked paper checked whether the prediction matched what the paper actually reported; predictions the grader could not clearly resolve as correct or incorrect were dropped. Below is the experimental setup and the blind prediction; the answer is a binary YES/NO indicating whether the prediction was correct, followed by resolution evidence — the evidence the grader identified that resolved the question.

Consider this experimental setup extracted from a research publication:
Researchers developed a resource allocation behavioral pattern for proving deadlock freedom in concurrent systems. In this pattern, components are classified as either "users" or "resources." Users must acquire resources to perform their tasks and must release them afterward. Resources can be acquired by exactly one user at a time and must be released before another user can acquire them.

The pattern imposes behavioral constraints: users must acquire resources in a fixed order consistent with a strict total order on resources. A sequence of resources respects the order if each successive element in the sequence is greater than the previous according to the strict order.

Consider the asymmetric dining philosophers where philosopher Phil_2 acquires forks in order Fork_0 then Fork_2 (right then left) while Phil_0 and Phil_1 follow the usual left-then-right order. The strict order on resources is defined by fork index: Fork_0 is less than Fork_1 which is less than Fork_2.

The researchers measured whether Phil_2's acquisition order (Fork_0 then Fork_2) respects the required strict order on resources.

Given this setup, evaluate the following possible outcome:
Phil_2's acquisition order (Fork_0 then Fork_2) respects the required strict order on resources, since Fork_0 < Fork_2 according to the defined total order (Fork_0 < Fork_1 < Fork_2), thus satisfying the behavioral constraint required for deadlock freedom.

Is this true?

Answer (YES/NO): YES